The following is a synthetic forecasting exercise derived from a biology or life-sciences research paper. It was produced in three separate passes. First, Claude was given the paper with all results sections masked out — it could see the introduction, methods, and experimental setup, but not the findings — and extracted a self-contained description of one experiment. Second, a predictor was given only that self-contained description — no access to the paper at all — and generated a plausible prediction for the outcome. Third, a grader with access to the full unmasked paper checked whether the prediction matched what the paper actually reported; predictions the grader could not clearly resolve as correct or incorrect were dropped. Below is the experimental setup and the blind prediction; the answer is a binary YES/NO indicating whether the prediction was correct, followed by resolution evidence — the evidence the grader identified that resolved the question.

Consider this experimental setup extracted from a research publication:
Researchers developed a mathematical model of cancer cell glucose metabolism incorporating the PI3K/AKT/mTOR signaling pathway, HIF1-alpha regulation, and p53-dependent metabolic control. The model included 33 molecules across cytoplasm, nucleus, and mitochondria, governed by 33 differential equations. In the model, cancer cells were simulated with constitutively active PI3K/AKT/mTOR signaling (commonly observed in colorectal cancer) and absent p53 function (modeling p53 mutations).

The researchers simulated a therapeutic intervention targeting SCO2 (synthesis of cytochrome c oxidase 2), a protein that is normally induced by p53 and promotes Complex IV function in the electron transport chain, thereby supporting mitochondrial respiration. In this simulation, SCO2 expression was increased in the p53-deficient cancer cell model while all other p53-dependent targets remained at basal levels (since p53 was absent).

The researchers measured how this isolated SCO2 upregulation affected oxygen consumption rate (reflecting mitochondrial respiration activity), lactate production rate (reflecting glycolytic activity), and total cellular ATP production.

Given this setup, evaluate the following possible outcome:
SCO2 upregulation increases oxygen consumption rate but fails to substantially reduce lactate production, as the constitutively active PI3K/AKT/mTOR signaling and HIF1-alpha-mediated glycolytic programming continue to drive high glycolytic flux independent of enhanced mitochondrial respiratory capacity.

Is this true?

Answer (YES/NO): YES